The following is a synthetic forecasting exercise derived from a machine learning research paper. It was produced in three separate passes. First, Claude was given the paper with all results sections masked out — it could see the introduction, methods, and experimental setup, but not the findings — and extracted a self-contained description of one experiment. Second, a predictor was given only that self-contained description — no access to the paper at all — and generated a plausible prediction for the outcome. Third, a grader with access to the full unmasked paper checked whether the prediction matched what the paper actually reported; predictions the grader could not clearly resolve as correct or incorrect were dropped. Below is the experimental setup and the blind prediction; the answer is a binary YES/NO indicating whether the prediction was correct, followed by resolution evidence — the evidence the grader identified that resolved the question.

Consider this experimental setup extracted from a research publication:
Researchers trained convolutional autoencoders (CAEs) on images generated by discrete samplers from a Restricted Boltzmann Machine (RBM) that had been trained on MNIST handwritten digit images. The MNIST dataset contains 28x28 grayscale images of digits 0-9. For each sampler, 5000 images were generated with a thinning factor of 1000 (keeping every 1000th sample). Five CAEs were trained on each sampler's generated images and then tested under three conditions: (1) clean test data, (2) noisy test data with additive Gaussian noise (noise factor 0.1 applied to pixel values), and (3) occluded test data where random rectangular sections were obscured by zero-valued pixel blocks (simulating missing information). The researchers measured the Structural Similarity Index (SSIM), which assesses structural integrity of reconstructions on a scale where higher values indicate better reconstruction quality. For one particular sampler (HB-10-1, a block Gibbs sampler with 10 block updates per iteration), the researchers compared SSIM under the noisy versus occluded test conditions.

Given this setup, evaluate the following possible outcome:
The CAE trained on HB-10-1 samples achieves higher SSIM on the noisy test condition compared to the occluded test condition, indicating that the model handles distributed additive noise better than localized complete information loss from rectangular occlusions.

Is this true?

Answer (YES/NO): NO